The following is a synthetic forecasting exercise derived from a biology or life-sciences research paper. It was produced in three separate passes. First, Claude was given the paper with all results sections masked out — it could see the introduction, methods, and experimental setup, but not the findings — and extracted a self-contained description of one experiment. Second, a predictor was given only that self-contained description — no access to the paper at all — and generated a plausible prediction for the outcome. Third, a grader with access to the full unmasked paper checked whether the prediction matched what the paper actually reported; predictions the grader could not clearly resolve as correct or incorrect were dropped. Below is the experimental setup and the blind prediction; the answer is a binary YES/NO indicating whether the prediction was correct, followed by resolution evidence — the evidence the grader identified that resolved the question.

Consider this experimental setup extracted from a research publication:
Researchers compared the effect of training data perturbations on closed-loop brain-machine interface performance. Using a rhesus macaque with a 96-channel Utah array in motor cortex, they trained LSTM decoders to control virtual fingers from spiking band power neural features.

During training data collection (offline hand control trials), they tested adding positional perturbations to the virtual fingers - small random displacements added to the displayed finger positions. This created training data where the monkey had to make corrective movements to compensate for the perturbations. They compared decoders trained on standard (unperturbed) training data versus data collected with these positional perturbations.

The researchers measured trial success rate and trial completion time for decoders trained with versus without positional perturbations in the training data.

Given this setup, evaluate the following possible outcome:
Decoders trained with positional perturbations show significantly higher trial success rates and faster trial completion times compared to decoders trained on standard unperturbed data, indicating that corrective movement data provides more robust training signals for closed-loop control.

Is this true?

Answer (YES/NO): YES